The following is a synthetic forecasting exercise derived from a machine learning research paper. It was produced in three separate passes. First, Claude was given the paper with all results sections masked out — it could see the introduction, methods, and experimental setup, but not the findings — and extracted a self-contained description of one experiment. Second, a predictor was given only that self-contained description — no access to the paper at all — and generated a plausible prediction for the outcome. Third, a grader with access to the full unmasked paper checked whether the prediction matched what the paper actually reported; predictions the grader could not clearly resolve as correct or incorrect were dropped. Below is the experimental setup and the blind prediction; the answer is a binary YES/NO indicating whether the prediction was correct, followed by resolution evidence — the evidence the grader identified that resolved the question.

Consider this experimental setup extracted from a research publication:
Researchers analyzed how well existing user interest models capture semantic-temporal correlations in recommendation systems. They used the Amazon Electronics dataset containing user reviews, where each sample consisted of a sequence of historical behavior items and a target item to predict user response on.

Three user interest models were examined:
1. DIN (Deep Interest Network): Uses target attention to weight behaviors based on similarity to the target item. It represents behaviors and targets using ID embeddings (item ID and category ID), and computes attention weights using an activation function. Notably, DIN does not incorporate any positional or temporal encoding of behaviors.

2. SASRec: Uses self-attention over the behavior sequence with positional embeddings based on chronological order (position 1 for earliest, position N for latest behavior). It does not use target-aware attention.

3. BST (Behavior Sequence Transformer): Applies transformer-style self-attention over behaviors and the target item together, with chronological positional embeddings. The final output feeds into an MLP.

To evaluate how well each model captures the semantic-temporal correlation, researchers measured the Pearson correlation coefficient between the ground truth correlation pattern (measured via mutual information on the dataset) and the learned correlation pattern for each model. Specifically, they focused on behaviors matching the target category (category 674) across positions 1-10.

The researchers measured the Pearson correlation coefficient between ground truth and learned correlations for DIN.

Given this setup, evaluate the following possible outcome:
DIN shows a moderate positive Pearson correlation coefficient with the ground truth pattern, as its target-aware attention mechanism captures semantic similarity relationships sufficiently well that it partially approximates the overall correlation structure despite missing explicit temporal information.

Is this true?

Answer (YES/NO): NO